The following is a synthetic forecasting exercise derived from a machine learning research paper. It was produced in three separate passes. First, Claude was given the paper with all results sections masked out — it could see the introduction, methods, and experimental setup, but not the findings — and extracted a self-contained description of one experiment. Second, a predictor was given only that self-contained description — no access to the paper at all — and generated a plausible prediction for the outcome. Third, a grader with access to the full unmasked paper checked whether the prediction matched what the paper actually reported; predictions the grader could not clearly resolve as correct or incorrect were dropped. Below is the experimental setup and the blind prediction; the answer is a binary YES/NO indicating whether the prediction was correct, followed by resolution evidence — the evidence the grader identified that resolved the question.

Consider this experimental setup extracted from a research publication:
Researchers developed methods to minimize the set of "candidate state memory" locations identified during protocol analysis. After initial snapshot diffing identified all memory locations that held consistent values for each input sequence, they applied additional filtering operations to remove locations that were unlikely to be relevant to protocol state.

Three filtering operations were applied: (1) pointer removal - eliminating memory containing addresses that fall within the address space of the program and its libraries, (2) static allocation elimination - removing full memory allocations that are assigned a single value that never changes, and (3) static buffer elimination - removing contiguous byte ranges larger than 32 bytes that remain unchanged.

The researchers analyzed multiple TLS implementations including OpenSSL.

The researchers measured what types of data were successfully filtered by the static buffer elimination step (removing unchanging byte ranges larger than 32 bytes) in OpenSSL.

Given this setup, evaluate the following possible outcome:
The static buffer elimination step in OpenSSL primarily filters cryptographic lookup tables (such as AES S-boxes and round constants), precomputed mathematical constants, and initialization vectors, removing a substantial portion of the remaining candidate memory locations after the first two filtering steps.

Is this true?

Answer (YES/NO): NO